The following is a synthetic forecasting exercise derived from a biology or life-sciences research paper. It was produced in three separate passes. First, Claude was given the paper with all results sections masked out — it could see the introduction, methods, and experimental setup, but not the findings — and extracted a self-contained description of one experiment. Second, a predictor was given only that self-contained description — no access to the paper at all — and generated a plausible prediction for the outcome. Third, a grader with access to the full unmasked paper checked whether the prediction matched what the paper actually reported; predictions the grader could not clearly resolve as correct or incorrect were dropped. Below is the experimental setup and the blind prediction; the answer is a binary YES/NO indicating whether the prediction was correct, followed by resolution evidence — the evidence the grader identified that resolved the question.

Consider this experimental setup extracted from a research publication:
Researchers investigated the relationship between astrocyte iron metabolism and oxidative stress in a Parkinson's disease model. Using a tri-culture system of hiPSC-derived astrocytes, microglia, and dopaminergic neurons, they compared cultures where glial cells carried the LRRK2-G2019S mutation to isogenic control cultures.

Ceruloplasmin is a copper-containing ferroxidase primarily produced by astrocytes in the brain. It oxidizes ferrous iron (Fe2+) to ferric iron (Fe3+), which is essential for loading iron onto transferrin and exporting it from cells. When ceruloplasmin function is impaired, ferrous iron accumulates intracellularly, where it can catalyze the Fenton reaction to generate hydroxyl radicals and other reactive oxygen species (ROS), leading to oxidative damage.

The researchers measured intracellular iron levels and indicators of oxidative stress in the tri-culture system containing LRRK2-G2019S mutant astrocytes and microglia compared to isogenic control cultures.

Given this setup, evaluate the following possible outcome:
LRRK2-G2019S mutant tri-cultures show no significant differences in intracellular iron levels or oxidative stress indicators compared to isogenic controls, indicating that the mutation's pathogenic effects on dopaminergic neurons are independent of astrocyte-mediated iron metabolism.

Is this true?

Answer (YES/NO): NO